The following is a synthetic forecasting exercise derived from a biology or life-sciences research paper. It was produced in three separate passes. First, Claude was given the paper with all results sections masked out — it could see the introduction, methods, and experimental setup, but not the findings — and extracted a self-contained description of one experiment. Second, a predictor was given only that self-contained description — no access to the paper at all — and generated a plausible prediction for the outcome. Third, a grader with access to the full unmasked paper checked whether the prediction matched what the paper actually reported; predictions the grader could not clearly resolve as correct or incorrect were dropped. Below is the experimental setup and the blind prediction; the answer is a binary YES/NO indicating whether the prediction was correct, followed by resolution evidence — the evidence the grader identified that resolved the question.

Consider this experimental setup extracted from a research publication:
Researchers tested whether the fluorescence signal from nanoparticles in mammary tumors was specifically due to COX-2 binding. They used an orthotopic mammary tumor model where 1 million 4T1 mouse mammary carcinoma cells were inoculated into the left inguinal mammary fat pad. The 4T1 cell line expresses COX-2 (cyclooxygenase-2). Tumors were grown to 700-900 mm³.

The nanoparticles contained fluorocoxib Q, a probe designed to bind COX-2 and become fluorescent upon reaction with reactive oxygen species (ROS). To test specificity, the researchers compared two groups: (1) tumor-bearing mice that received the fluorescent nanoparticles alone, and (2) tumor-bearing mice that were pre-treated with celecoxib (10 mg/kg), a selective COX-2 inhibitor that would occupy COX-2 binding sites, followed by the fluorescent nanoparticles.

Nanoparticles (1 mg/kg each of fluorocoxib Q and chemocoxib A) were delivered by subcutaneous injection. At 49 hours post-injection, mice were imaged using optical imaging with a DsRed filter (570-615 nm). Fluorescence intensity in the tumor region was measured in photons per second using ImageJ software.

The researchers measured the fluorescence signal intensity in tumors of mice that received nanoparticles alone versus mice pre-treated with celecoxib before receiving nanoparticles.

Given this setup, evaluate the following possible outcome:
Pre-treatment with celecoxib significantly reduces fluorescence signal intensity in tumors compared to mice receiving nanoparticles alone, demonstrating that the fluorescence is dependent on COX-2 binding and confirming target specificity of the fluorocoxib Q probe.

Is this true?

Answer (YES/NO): YES